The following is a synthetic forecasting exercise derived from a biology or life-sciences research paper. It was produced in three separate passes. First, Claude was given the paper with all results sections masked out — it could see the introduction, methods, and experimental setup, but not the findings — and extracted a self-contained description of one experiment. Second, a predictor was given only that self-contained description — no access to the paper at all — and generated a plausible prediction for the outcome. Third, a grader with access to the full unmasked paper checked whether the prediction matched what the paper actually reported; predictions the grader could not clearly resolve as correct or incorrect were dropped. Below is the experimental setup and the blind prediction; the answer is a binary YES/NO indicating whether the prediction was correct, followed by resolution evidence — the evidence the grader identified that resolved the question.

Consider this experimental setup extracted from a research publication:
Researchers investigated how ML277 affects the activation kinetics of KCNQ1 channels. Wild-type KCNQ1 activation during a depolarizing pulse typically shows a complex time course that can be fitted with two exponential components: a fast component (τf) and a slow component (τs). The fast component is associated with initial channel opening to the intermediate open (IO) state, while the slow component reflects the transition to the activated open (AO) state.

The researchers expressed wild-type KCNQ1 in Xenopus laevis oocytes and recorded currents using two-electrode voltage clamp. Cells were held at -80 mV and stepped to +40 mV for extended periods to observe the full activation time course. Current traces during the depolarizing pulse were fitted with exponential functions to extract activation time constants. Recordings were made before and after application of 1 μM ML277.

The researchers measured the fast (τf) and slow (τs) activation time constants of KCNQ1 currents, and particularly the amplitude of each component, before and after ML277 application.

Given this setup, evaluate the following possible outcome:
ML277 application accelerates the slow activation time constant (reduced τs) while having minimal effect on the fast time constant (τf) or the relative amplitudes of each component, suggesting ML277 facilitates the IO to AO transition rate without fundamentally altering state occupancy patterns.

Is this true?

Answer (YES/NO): NO